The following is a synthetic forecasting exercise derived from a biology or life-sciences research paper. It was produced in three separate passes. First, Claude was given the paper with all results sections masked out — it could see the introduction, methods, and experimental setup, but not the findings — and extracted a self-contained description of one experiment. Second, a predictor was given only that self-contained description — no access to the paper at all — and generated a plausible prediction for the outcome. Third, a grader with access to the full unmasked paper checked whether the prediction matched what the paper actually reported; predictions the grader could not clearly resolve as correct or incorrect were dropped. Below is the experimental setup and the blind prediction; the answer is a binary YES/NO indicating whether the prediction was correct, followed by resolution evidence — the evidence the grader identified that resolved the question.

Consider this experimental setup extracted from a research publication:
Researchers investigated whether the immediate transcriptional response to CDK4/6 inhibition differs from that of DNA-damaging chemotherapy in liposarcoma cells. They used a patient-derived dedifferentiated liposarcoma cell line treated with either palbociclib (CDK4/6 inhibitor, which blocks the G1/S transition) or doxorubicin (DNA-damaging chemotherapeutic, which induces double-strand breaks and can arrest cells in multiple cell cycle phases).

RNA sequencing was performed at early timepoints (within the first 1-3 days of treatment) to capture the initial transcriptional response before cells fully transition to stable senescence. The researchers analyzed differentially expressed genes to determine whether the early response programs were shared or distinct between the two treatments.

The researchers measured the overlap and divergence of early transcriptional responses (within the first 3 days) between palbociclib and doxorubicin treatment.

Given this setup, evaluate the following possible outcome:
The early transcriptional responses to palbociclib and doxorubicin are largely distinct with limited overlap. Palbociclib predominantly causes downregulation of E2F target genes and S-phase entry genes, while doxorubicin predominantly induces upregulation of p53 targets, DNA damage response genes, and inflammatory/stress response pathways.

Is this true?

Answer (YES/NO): NO